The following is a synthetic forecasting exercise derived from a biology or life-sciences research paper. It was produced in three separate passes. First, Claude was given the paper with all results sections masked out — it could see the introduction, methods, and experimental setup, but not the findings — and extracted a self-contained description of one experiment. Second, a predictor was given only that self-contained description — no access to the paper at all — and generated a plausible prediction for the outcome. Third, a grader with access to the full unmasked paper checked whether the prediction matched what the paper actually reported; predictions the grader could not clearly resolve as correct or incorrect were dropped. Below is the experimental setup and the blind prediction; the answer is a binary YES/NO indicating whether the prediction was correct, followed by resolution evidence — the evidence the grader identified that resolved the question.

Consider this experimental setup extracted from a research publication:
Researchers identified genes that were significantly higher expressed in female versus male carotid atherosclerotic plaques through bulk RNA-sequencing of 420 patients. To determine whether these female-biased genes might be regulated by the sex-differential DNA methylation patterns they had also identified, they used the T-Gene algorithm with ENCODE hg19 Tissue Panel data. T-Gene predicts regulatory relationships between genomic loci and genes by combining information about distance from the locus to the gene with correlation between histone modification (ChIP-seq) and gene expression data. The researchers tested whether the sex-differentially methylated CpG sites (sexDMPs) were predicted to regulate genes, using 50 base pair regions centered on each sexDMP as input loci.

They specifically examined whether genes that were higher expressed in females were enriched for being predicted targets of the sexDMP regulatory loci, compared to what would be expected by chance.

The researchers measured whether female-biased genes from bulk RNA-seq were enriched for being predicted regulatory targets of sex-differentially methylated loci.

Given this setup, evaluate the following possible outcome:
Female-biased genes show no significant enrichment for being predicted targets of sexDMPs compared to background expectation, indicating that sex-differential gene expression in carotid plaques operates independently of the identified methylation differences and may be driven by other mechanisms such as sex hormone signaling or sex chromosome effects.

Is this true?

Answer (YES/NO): NO